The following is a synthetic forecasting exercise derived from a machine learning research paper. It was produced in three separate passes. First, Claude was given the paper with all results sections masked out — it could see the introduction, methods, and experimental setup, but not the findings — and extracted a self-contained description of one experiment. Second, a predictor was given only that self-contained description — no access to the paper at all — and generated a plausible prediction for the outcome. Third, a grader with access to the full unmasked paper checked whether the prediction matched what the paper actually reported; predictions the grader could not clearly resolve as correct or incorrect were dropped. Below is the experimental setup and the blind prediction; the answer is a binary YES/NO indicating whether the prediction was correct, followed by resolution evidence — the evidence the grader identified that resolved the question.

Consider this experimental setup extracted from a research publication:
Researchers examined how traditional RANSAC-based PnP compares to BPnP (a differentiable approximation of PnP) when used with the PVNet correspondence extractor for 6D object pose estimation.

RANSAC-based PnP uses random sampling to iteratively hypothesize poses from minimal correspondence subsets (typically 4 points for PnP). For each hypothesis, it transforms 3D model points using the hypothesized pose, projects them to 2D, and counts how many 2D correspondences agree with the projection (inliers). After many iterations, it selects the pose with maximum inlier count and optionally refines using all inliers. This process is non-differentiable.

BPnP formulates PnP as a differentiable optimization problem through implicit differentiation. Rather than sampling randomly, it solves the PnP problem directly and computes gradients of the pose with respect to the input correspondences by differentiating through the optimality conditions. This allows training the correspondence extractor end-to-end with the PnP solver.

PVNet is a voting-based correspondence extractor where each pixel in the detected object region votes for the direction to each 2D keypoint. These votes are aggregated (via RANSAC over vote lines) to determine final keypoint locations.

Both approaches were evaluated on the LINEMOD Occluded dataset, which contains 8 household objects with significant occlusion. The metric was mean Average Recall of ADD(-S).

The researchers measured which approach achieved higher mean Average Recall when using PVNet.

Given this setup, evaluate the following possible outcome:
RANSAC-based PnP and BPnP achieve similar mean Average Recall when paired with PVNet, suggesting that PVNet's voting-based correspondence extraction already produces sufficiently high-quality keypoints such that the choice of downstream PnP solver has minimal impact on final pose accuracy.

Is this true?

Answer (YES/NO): NO